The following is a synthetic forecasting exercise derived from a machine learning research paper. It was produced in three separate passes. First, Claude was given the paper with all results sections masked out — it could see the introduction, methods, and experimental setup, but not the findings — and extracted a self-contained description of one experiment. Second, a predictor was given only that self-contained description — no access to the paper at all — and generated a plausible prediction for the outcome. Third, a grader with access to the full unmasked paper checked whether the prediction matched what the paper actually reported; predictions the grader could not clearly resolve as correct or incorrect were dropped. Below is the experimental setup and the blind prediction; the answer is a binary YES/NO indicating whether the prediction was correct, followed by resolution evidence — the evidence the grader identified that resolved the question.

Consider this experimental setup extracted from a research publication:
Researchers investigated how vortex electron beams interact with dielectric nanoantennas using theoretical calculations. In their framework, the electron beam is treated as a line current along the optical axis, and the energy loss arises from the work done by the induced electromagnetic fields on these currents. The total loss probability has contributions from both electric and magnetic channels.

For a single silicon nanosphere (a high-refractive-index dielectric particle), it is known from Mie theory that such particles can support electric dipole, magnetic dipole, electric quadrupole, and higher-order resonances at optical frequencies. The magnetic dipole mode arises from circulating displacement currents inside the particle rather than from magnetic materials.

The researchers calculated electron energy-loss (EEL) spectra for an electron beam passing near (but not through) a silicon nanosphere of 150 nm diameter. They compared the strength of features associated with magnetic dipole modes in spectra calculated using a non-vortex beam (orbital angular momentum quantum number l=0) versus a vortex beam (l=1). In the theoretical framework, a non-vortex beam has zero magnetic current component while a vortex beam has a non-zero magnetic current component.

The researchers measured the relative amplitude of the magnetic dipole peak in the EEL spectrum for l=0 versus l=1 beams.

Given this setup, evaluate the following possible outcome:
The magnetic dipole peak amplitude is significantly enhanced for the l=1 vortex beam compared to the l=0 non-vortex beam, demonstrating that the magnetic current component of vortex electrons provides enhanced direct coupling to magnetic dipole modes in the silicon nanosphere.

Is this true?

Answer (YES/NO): NO